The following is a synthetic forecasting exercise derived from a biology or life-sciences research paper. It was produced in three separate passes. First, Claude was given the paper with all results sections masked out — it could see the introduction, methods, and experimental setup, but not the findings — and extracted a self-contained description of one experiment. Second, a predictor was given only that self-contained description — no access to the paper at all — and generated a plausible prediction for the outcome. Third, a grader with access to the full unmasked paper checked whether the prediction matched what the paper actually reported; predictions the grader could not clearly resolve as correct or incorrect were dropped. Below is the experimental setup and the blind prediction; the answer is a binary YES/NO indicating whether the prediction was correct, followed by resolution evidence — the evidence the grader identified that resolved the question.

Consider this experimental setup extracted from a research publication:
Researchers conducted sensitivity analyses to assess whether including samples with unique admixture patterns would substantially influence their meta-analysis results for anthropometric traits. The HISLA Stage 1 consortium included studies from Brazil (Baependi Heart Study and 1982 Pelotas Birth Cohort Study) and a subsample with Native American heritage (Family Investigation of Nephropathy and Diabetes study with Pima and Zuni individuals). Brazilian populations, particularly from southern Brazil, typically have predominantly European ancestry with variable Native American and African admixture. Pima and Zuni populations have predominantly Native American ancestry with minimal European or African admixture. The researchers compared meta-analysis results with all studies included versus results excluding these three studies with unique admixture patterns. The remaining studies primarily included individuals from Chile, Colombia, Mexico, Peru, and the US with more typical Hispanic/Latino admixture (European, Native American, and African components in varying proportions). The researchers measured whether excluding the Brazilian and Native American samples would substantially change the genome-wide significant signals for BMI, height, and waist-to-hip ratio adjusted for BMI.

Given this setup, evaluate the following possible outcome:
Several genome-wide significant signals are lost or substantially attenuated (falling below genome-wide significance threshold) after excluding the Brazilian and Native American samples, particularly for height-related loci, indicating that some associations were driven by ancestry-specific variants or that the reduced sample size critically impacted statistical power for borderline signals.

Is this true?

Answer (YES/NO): NO